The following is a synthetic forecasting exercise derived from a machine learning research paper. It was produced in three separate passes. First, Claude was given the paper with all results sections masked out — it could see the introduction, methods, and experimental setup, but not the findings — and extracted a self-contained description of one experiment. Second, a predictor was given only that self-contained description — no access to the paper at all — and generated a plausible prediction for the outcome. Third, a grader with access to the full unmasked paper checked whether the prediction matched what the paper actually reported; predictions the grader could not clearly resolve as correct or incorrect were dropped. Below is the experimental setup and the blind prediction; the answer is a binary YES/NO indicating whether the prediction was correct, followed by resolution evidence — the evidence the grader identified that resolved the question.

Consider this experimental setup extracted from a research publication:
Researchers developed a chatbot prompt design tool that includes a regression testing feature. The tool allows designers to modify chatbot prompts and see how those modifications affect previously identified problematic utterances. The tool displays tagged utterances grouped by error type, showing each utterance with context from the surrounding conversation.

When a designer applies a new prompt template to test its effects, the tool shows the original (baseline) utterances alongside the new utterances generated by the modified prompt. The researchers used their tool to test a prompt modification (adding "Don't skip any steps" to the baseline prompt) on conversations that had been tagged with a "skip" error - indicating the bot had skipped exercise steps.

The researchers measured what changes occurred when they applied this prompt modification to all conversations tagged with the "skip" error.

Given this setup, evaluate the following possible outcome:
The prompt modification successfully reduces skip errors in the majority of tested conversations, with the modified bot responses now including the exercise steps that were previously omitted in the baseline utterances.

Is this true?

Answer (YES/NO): YES